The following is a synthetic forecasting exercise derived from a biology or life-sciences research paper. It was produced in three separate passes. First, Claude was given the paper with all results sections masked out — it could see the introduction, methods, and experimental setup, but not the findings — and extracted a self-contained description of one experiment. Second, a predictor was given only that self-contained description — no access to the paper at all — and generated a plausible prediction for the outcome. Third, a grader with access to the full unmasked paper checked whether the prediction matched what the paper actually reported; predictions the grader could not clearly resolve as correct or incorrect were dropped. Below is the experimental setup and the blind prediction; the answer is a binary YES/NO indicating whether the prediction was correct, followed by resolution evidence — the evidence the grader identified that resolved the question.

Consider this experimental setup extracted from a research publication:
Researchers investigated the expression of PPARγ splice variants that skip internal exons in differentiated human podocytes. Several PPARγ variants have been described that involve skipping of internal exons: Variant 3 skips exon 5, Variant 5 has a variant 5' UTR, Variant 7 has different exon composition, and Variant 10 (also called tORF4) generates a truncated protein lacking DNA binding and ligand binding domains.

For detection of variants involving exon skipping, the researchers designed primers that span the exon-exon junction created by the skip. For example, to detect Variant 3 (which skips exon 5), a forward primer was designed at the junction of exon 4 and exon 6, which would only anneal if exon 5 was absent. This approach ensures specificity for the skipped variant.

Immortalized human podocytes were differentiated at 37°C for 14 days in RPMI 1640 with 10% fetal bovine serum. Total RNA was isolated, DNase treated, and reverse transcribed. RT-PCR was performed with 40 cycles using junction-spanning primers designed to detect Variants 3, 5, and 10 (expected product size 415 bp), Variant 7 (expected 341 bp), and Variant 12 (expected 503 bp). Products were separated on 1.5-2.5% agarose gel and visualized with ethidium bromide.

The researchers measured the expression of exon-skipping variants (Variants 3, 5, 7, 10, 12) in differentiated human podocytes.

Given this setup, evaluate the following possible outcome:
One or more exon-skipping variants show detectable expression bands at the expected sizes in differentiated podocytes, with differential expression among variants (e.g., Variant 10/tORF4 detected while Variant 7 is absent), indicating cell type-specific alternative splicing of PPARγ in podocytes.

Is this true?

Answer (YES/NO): NO